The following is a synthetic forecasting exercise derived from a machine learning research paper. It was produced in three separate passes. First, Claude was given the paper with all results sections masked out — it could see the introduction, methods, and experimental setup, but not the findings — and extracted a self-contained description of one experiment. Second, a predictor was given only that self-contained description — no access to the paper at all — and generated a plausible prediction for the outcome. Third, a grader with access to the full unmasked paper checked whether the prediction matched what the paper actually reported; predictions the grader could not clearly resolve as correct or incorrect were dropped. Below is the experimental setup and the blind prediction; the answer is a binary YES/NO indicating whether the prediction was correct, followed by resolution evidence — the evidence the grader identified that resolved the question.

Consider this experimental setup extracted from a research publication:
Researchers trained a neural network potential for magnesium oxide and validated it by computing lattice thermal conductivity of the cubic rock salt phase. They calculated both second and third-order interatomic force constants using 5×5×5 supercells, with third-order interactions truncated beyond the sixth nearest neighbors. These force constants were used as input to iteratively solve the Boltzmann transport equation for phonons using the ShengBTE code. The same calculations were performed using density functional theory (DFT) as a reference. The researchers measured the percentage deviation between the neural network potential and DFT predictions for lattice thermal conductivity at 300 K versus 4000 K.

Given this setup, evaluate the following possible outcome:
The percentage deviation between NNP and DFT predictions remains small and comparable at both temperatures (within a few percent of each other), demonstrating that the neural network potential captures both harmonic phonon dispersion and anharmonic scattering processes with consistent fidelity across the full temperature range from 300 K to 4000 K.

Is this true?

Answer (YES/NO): YES